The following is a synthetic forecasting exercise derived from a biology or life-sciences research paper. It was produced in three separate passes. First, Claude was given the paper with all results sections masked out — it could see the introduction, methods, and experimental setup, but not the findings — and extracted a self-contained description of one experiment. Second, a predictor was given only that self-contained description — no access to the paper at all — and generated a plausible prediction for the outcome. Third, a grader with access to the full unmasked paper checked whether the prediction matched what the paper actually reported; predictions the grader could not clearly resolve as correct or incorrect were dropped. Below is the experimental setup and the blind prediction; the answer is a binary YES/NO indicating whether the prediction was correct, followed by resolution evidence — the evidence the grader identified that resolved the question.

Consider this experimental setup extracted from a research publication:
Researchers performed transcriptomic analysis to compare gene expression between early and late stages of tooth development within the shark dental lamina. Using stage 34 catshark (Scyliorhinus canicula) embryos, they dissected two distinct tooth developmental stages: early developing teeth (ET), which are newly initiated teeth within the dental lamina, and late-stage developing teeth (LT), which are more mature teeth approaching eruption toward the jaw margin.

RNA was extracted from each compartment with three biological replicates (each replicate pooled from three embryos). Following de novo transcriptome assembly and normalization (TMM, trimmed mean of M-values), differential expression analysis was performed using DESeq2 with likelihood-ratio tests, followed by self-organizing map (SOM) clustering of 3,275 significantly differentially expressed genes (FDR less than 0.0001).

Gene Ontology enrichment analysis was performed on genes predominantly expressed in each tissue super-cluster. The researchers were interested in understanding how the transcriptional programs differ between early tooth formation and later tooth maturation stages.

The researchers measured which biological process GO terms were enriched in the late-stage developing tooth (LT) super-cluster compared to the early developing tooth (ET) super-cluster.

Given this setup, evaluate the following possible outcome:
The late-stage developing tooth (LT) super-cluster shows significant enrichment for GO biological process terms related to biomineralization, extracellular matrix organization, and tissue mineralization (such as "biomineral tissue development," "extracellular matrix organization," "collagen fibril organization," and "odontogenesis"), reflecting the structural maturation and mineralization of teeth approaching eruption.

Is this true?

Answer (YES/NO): NO